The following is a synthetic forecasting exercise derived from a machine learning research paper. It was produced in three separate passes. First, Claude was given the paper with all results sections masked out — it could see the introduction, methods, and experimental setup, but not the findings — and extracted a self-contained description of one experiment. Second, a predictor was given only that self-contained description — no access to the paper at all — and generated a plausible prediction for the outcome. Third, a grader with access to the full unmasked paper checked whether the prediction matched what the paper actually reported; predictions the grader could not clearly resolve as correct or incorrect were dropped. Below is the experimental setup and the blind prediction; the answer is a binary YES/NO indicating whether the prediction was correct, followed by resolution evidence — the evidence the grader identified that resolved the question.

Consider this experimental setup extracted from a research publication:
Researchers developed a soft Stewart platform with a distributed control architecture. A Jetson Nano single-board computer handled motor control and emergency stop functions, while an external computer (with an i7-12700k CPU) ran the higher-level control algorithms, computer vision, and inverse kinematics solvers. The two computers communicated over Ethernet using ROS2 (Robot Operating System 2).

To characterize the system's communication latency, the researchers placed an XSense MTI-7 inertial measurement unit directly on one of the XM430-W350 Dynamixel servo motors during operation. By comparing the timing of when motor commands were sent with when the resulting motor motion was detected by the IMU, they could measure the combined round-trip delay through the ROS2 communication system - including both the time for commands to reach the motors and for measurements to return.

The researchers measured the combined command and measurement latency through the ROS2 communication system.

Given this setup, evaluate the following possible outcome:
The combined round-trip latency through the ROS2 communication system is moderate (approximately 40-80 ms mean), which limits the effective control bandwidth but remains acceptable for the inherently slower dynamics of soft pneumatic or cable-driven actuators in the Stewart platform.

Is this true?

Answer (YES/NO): NO